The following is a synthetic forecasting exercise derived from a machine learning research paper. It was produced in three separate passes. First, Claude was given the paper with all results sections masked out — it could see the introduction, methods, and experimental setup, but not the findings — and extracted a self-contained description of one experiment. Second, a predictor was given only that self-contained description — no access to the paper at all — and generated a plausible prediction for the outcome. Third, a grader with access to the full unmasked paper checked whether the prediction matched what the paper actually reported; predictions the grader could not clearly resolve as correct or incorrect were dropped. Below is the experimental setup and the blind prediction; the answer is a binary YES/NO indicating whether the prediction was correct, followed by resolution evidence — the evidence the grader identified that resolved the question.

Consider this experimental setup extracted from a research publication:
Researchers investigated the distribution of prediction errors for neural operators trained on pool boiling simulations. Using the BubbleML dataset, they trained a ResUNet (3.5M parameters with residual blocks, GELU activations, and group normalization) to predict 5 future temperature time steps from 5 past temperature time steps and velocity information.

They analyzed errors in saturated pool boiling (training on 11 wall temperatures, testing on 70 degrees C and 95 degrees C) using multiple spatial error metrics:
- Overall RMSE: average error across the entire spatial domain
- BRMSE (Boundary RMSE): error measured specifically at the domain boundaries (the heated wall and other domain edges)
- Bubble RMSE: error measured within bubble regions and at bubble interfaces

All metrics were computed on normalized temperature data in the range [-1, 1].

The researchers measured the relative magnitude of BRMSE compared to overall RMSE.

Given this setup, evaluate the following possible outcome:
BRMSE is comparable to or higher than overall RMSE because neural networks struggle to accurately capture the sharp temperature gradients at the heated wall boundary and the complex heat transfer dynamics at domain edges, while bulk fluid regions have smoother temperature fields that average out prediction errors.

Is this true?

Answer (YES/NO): YES